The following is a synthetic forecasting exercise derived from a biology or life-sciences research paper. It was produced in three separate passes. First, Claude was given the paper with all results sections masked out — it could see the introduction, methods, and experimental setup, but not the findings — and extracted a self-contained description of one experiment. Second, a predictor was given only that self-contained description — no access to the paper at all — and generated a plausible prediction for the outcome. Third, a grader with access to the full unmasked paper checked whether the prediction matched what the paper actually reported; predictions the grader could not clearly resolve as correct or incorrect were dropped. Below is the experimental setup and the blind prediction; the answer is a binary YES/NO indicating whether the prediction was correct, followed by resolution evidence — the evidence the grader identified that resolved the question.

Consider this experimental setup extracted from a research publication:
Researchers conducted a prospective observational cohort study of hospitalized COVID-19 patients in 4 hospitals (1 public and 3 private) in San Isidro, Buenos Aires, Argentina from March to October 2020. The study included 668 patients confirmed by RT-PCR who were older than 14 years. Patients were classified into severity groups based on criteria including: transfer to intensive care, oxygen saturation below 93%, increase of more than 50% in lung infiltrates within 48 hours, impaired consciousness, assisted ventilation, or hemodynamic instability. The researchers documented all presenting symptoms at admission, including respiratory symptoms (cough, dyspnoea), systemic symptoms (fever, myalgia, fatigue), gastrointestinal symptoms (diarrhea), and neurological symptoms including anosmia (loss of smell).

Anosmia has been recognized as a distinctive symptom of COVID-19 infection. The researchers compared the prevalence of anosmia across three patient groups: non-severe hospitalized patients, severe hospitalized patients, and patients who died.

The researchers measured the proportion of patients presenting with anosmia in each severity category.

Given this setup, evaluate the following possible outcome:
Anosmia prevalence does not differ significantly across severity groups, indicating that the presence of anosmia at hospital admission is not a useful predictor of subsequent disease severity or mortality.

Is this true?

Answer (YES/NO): NO